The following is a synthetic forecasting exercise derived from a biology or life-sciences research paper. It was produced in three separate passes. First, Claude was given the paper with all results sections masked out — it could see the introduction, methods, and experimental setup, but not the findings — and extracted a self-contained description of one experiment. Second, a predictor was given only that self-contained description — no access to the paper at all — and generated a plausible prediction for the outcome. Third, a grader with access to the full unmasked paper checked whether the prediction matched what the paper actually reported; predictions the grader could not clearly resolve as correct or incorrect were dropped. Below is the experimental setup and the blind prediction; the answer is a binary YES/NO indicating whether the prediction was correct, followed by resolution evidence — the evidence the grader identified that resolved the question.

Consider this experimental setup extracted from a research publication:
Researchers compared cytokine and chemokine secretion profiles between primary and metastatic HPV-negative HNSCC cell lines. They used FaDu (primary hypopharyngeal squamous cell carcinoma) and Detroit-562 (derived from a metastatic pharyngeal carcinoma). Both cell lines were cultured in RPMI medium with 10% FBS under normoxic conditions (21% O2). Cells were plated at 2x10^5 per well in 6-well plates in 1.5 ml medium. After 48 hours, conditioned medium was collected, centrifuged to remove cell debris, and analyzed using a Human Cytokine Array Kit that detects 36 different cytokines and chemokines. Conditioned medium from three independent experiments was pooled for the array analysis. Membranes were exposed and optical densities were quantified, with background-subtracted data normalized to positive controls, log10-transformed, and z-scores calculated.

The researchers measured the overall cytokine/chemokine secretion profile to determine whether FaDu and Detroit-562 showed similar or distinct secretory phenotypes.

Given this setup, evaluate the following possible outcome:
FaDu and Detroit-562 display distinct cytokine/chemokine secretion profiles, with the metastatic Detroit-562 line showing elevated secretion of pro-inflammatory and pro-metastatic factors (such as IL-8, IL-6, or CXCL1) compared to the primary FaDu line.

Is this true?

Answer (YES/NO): YES